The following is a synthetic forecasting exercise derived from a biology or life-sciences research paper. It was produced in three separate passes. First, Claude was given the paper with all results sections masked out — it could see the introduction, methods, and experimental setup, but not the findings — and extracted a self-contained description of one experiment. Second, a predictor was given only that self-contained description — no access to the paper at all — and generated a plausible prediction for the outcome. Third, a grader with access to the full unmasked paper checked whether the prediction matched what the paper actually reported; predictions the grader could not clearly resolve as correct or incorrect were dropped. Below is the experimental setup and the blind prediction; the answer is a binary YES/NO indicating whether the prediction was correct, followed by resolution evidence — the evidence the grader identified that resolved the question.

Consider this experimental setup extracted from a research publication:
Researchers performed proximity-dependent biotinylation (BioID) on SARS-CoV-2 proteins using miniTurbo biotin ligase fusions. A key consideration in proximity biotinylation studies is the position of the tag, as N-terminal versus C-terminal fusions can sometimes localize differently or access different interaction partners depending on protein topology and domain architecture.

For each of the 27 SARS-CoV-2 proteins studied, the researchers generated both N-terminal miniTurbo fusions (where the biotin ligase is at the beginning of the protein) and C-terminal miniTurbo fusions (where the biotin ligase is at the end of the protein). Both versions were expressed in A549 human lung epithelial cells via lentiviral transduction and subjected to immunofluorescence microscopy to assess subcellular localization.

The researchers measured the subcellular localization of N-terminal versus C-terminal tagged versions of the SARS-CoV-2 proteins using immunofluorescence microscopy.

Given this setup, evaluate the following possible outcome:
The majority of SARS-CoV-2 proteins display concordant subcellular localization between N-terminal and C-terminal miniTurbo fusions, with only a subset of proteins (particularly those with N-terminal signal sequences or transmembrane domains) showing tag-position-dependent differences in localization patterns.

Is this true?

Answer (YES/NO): YES